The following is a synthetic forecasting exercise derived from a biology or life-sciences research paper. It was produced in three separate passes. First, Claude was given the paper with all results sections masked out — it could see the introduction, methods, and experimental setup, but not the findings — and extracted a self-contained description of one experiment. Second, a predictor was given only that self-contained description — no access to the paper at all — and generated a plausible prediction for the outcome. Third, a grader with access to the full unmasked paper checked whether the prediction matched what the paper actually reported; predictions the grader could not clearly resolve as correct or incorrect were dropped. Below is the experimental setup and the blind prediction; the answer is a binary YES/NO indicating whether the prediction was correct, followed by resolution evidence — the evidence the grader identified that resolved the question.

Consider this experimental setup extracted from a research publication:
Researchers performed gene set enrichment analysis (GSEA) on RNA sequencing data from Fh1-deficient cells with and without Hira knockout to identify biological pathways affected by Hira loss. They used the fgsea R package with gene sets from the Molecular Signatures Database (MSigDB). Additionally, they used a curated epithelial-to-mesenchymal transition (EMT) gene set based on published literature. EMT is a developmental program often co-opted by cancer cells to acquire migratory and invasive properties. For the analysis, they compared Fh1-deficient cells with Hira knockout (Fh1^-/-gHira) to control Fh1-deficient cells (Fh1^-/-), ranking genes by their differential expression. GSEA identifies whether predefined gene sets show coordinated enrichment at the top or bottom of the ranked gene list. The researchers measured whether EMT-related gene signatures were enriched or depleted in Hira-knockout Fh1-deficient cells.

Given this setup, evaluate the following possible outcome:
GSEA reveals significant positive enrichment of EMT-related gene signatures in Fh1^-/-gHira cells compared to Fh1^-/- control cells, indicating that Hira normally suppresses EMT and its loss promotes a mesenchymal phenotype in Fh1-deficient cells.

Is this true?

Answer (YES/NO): YES